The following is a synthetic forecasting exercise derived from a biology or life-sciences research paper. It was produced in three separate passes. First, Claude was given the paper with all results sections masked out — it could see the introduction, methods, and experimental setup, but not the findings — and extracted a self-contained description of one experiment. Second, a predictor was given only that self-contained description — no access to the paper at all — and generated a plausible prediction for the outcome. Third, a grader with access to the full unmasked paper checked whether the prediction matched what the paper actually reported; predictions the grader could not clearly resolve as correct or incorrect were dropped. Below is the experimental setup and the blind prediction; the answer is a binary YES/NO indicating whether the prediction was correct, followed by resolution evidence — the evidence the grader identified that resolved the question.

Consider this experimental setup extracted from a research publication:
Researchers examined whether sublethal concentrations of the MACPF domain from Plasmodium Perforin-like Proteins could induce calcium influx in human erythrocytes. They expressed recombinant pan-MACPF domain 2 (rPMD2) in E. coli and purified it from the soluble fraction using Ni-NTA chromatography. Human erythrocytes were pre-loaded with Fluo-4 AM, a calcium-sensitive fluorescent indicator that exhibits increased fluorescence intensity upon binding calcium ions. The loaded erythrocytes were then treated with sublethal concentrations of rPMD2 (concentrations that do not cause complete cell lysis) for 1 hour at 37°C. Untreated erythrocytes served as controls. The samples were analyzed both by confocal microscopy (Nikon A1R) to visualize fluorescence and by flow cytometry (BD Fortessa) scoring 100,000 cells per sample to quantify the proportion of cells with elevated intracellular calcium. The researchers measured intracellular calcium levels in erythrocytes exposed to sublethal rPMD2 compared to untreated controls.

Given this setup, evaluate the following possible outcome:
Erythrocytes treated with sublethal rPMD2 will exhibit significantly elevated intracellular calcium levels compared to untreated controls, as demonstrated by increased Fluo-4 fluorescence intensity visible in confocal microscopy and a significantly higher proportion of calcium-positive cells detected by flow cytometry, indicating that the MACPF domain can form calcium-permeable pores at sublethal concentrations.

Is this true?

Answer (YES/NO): YES